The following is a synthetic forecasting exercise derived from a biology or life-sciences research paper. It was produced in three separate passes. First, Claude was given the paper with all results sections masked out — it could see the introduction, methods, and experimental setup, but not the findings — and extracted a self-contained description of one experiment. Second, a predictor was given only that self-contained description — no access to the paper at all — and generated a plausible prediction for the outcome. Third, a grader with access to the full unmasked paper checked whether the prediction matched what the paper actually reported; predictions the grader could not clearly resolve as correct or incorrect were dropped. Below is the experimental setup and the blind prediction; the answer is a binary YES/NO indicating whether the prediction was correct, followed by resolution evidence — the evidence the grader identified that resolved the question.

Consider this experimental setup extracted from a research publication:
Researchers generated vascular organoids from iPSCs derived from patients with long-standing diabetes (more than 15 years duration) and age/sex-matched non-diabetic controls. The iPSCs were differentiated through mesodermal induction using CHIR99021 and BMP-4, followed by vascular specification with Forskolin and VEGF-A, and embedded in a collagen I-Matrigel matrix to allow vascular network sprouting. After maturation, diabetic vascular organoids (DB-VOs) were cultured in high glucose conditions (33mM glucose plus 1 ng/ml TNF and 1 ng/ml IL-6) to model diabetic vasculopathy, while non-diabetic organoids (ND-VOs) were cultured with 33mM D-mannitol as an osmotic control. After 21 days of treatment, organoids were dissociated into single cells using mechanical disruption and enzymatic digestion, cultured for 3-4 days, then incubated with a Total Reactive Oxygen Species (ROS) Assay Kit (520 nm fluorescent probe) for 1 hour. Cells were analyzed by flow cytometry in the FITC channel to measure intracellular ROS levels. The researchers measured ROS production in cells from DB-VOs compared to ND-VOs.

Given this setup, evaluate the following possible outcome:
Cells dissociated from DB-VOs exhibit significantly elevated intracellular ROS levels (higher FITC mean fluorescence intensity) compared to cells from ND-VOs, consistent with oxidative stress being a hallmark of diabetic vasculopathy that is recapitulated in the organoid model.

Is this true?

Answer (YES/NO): YES